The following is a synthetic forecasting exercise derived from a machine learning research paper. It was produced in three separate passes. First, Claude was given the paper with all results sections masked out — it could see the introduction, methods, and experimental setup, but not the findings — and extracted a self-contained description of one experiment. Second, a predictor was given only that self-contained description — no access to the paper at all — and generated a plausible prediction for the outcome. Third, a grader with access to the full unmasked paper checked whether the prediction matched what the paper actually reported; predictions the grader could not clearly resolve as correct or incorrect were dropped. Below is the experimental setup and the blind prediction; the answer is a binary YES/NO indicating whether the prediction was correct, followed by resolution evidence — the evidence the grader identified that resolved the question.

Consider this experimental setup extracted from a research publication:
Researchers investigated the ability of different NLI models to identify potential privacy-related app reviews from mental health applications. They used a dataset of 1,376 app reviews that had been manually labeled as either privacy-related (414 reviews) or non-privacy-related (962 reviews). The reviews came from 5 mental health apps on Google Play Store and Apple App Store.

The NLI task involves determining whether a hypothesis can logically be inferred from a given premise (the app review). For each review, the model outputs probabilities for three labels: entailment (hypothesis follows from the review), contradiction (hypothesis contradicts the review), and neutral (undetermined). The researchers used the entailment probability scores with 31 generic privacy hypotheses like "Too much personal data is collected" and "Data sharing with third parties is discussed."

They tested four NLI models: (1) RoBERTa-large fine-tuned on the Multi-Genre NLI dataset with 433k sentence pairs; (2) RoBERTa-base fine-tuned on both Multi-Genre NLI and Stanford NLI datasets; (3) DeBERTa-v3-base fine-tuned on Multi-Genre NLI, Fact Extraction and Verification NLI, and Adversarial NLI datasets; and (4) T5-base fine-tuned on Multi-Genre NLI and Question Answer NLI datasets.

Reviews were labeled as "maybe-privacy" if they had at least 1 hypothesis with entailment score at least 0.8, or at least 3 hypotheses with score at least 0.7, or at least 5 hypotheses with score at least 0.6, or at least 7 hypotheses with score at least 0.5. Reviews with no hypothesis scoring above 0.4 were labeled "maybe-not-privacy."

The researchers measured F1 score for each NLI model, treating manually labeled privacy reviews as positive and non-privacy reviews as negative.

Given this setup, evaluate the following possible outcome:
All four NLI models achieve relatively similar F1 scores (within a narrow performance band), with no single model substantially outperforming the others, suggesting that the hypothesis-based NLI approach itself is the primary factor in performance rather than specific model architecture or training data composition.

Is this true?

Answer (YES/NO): NO